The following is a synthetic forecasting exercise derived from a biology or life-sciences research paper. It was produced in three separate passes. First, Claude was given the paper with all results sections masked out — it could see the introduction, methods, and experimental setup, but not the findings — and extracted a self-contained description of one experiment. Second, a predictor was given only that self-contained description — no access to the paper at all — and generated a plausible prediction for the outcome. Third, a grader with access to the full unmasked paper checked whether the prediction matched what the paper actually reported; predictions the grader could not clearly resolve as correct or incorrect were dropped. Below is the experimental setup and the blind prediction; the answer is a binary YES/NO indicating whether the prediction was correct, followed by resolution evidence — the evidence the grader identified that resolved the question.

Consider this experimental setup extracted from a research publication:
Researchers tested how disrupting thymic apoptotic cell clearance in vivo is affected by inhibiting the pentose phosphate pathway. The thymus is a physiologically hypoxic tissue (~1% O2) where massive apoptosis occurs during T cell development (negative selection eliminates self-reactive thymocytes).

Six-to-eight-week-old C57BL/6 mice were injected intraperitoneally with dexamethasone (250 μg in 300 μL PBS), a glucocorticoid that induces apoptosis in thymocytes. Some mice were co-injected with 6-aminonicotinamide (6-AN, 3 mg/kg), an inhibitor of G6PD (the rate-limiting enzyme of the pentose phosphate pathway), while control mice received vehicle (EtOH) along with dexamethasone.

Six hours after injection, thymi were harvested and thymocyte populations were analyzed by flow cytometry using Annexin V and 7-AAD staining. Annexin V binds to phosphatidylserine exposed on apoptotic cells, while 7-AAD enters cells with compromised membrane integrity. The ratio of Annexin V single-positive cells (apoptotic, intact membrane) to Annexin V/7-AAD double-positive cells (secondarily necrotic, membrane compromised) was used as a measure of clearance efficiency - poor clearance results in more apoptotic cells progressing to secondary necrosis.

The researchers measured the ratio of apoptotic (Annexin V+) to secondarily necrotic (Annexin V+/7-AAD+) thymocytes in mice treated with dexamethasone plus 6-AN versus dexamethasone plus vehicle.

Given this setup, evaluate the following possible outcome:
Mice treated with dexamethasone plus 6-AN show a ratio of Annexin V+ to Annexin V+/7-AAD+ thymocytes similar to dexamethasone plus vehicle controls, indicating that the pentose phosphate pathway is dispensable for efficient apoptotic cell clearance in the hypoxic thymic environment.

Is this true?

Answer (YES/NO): NO